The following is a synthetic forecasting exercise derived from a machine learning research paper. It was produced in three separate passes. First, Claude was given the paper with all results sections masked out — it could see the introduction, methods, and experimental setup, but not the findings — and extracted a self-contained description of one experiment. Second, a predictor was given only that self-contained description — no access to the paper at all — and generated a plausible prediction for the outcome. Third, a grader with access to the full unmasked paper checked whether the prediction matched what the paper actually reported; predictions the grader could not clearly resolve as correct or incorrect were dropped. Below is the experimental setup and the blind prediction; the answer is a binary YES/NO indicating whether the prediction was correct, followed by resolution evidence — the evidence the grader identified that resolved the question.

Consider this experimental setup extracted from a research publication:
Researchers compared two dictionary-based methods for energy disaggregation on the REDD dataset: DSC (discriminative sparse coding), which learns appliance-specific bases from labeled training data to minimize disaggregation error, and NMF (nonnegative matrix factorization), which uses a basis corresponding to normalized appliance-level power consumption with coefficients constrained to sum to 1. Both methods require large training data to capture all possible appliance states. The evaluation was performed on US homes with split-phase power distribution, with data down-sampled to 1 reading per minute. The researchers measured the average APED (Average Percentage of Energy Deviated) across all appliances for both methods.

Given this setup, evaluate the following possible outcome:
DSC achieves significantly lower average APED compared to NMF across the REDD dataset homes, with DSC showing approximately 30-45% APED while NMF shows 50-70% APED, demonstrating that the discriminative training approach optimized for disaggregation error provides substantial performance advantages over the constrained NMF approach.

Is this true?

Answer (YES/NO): NO